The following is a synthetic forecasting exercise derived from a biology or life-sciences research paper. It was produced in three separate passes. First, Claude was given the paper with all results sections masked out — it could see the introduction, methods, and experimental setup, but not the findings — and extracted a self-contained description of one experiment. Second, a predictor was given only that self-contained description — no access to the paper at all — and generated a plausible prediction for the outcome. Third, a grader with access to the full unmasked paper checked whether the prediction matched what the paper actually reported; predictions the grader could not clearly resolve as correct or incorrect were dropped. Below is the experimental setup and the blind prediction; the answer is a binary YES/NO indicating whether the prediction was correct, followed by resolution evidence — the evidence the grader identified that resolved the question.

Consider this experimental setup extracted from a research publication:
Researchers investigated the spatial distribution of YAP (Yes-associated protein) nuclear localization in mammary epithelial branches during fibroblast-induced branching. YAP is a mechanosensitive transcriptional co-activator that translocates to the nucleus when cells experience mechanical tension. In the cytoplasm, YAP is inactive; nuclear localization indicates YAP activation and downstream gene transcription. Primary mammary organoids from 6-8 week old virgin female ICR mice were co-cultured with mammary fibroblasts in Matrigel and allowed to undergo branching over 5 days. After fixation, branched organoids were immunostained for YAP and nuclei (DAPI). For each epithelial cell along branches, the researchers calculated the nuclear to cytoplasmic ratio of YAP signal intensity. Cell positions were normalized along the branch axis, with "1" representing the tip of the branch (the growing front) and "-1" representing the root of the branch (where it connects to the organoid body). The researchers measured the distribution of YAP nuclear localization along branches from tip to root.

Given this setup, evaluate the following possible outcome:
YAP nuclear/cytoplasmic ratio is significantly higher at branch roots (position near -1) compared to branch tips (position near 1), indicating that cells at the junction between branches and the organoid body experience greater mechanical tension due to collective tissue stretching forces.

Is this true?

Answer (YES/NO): YES